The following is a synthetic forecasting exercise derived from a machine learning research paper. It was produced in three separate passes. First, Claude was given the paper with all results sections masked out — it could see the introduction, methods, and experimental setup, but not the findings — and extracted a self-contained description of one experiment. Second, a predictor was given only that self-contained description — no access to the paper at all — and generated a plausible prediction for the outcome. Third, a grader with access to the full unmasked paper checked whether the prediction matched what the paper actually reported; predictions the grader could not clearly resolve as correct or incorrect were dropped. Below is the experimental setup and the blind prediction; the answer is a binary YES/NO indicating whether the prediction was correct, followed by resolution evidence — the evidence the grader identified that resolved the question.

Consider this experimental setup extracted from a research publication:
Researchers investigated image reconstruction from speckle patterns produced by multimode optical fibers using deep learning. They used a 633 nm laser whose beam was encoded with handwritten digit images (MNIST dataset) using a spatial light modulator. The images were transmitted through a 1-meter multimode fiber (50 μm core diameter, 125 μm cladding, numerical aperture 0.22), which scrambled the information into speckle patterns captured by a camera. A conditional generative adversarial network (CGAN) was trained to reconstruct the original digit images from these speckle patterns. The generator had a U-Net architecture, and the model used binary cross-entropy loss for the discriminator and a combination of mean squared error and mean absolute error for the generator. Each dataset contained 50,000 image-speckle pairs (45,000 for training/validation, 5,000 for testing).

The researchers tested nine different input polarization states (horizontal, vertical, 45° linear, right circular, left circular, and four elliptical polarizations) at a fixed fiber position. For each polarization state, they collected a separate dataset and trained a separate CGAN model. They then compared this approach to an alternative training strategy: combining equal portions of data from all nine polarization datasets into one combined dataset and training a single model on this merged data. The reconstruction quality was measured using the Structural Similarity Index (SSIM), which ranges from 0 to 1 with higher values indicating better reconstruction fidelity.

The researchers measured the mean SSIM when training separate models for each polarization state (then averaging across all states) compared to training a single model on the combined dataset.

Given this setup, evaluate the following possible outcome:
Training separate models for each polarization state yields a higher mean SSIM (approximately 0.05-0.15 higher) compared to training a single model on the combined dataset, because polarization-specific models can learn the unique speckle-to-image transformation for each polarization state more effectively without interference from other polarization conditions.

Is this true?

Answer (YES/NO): YES